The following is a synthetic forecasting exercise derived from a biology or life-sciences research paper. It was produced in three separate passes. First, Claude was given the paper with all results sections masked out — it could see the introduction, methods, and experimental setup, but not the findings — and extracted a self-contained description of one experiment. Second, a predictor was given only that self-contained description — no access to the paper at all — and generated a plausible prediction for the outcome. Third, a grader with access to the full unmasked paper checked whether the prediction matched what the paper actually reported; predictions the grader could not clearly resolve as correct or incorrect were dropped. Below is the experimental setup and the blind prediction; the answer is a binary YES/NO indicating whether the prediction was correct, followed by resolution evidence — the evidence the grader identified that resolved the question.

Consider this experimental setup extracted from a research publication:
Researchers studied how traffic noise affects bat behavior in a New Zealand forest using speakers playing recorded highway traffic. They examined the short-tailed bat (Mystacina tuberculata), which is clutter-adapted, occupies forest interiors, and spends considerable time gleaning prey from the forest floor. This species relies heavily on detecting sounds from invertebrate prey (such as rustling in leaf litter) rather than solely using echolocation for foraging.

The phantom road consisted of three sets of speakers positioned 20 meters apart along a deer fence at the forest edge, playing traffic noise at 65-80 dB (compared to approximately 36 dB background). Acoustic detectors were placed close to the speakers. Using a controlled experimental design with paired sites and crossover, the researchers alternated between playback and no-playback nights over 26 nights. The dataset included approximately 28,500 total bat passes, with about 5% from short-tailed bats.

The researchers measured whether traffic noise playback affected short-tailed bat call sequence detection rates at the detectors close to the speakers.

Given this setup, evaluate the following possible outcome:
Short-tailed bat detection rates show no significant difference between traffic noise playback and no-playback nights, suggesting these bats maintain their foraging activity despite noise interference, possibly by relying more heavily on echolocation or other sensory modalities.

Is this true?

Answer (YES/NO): NO